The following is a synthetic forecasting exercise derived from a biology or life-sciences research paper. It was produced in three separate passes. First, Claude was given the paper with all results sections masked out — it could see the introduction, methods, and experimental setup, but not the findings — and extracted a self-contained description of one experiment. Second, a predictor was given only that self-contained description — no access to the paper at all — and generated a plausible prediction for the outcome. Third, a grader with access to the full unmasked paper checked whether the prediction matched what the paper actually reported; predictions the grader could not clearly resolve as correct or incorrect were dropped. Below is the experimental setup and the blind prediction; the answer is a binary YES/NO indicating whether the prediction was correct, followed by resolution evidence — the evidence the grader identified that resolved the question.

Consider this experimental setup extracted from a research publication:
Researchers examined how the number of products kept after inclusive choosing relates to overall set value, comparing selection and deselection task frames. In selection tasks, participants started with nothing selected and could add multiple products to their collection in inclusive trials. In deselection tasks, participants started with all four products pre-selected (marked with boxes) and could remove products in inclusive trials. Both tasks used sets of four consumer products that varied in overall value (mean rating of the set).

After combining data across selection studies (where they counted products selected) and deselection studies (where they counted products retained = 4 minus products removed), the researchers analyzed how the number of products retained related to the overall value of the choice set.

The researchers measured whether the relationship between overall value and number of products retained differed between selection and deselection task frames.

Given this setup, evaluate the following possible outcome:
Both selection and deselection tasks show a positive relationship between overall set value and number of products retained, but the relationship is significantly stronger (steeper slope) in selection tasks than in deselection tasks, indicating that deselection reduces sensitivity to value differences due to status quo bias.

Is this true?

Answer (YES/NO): NO